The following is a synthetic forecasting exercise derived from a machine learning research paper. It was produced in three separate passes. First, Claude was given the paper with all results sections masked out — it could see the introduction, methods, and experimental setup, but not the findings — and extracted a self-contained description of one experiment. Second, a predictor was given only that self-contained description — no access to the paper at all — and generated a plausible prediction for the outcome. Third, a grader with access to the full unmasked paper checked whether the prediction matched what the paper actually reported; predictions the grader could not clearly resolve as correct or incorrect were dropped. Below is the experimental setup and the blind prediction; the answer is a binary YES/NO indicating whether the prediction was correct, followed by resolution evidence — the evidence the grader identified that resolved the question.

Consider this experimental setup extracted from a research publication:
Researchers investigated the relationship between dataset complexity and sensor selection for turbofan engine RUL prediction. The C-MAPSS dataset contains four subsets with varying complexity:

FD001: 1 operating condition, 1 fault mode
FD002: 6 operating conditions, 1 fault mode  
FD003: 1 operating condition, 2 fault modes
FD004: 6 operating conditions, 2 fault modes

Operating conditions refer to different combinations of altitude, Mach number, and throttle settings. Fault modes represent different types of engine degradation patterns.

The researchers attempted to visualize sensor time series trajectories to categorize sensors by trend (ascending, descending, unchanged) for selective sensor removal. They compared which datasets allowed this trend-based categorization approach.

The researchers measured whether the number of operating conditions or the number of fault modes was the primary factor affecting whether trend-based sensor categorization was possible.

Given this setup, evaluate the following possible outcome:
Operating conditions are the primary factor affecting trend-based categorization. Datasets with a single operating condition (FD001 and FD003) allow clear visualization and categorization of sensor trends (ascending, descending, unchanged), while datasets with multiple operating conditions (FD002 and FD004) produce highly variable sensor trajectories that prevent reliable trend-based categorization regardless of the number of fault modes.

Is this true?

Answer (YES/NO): YES